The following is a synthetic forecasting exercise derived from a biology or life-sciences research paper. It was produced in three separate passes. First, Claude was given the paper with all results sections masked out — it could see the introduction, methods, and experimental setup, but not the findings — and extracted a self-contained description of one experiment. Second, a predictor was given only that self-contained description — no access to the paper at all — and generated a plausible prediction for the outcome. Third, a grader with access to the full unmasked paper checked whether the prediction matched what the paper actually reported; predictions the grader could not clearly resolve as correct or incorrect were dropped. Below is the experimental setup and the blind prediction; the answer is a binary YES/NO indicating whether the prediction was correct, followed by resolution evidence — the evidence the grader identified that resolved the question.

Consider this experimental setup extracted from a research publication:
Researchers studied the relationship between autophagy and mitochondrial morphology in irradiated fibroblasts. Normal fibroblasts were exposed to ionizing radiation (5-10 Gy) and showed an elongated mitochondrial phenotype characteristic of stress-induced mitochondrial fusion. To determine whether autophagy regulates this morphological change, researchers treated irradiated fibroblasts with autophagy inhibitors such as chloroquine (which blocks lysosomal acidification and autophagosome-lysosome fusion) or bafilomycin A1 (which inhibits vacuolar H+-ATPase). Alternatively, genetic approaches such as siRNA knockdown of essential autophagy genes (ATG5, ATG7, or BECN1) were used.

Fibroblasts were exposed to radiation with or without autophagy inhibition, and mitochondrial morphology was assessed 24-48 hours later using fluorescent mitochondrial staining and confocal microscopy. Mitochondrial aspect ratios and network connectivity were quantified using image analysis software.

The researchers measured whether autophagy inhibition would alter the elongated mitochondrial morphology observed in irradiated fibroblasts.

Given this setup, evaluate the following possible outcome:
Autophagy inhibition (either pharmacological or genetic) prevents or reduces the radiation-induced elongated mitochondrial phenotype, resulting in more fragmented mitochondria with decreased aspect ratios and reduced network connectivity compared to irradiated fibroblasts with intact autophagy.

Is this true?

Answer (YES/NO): YES